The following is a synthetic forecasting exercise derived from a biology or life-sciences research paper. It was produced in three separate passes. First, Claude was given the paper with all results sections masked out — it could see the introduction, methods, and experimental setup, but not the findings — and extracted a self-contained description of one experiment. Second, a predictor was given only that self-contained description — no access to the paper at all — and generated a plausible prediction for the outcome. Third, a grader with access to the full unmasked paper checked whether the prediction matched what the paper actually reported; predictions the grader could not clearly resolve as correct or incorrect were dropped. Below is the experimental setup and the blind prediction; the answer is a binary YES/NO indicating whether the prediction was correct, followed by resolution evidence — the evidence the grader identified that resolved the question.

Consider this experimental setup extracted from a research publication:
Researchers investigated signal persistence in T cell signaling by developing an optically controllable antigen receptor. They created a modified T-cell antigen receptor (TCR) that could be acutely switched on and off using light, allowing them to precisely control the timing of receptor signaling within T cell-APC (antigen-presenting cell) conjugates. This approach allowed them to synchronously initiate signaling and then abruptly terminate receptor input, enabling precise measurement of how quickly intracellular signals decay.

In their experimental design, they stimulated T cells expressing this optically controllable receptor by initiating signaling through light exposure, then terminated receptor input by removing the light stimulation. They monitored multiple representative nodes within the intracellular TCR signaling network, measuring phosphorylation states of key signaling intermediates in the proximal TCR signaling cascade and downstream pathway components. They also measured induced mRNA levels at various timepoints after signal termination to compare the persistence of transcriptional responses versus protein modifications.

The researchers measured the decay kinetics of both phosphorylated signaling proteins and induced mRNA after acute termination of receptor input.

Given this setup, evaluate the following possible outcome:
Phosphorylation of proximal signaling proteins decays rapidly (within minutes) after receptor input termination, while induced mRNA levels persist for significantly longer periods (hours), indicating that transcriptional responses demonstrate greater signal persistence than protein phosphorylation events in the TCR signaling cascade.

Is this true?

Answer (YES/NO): NO